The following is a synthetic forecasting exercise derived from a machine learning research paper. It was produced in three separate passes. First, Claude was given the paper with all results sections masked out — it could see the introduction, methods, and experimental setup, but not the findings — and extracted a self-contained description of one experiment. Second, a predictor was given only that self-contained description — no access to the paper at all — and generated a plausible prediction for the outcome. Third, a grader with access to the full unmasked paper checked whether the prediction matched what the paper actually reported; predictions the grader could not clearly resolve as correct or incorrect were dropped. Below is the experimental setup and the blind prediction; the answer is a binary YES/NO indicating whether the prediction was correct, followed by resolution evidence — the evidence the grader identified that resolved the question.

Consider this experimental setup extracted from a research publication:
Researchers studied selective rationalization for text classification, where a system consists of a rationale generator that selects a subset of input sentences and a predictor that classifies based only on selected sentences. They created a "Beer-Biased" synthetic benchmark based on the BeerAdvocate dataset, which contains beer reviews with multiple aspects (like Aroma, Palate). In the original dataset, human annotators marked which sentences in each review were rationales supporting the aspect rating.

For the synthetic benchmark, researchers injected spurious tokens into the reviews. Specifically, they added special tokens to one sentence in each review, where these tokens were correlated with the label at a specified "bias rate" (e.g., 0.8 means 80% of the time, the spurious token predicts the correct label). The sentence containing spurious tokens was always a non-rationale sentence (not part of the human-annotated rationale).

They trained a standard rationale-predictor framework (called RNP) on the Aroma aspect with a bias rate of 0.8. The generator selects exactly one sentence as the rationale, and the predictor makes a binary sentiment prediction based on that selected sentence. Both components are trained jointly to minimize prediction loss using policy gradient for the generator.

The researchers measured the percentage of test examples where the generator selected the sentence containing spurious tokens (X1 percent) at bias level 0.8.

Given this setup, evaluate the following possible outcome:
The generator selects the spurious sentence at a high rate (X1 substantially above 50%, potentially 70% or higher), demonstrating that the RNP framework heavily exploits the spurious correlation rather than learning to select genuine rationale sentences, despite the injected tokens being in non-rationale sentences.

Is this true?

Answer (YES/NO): YES